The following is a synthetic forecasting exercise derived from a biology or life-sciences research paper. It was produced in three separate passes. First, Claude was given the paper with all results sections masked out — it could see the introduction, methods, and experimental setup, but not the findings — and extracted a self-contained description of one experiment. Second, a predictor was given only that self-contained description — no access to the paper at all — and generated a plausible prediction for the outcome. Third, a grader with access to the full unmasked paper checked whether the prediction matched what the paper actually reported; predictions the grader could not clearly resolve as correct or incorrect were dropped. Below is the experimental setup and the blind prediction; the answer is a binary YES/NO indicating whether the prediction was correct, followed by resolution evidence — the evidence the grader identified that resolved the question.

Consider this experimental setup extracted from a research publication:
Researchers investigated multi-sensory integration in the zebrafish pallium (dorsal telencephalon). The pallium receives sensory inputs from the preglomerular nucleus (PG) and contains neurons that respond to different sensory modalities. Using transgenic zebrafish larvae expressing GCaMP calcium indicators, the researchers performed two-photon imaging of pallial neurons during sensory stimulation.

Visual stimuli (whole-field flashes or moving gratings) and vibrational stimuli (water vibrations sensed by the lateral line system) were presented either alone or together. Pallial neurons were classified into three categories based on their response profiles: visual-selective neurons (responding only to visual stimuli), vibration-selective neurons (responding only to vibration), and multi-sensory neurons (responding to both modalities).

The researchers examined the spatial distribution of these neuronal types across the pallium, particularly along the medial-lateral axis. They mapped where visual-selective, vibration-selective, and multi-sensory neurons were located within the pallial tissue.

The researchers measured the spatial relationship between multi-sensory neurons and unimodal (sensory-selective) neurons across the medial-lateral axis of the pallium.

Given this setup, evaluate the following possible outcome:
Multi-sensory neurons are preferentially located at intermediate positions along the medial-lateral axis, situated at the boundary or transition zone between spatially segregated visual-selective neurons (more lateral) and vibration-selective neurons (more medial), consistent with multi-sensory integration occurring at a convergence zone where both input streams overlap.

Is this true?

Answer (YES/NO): NO